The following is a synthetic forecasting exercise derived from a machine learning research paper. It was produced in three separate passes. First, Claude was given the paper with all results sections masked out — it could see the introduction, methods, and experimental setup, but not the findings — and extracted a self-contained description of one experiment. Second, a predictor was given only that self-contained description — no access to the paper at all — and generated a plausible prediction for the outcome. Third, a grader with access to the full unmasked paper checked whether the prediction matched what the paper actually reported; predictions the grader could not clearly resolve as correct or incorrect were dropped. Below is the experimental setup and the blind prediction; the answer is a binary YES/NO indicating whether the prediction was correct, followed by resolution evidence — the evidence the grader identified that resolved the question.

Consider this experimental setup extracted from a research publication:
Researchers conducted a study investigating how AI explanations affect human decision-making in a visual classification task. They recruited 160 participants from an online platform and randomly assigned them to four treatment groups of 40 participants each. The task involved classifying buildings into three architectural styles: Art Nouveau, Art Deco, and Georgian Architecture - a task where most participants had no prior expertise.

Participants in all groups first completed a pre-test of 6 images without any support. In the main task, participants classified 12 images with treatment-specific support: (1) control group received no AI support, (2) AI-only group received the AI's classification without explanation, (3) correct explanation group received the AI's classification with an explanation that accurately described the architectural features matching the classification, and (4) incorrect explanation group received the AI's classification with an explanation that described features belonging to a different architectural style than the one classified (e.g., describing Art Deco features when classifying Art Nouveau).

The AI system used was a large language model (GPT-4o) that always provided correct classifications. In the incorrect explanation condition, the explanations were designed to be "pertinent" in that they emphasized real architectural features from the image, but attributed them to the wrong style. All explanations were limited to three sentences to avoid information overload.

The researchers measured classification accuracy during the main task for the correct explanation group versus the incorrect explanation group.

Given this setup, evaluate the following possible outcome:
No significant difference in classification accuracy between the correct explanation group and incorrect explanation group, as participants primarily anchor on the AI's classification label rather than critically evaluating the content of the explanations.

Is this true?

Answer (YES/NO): NO